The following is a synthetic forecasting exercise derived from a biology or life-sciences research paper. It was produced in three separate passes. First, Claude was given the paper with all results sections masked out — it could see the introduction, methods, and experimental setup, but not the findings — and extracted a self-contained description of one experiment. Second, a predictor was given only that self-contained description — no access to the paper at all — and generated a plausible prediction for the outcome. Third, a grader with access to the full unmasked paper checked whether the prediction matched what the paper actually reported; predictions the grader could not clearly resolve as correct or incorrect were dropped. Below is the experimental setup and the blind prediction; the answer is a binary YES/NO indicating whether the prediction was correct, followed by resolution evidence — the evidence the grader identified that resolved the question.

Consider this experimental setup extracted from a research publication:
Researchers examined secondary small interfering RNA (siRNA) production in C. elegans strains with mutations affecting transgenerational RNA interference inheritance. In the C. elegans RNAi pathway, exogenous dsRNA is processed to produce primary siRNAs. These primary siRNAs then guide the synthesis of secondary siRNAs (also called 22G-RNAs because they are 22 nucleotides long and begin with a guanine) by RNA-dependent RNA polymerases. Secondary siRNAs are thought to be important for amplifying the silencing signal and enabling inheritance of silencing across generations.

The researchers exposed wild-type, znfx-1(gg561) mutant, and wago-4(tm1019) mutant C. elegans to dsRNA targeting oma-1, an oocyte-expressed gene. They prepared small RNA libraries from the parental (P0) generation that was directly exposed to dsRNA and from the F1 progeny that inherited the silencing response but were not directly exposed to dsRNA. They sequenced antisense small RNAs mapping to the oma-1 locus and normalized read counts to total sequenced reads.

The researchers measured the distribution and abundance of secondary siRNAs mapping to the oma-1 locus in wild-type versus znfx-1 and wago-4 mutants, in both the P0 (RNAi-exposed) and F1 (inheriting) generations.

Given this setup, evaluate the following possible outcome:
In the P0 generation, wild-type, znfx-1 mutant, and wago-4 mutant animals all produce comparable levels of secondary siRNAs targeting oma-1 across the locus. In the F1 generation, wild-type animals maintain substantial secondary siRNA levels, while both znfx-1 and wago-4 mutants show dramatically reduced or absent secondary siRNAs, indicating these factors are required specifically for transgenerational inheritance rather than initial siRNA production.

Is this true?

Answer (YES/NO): YES